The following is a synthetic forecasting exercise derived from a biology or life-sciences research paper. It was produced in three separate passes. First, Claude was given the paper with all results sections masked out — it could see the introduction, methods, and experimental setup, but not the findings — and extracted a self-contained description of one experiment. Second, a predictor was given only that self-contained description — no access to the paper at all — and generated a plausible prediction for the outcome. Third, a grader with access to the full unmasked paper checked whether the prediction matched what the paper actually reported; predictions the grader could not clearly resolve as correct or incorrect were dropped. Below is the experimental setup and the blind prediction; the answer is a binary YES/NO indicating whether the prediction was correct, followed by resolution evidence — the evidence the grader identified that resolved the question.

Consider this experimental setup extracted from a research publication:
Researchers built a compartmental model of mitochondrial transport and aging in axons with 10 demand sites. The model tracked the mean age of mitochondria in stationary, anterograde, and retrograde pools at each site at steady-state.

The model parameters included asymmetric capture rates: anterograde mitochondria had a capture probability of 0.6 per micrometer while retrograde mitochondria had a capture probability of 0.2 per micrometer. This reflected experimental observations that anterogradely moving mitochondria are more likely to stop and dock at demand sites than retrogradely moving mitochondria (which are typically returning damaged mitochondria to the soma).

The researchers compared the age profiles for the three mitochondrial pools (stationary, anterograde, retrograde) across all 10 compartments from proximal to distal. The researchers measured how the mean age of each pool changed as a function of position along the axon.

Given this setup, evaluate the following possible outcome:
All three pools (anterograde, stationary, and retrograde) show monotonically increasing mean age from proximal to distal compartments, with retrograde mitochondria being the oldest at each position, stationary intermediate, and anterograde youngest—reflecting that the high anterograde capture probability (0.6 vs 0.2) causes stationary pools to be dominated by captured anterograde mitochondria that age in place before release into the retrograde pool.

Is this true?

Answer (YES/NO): YES